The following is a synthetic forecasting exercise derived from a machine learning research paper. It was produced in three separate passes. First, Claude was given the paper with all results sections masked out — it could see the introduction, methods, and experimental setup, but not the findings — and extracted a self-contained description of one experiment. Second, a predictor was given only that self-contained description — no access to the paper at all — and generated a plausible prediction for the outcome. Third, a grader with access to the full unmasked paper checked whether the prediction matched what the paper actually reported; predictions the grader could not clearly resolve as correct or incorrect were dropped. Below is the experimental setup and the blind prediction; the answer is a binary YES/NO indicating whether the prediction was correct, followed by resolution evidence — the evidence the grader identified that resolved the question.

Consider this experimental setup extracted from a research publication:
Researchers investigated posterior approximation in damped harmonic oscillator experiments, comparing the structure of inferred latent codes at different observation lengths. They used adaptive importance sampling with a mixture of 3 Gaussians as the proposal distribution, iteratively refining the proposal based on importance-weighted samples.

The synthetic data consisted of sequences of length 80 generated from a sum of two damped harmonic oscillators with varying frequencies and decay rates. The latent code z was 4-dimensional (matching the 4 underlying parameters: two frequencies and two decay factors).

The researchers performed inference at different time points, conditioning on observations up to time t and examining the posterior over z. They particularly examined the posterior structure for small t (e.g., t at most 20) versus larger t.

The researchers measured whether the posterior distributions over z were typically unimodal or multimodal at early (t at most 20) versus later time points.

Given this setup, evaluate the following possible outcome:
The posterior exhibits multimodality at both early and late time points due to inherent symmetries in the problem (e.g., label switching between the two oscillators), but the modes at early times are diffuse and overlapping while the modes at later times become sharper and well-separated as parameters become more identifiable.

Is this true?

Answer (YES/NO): NO